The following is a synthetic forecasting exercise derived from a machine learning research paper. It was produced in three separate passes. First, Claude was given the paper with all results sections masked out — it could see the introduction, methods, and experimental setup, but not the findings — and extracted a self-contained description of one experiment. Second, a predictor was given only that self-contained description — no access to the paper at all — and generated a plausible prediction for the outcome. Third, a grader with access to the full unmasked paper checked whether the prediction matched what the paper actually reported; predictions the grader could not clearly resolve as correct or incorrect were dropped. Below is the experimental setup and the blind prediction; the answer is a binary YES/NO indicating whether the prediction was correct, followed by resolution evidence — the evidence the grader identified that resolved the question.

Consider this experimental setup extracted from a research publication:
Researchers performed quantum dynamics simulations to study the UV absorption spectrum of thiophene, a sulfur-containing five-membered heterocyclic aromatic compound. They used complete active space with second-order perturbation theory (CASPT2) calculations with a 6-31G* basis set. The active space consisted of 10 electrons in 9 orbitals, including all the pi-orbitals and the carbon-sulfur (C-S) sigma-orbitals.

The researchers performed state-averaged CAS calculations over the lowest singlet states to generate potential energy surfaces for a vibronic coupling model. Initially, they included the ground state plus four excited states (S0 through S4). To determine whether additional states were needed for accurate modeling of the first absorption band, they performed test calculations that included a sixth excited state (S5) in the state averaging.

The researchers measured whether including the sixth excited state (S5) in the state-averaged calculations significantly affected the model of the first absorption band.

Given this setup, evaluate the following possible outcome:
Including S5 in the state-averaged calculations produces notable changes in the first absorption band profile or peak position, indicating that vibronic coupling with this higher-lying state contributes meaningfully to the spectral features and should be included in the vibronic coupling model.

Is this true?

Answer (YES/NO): NO